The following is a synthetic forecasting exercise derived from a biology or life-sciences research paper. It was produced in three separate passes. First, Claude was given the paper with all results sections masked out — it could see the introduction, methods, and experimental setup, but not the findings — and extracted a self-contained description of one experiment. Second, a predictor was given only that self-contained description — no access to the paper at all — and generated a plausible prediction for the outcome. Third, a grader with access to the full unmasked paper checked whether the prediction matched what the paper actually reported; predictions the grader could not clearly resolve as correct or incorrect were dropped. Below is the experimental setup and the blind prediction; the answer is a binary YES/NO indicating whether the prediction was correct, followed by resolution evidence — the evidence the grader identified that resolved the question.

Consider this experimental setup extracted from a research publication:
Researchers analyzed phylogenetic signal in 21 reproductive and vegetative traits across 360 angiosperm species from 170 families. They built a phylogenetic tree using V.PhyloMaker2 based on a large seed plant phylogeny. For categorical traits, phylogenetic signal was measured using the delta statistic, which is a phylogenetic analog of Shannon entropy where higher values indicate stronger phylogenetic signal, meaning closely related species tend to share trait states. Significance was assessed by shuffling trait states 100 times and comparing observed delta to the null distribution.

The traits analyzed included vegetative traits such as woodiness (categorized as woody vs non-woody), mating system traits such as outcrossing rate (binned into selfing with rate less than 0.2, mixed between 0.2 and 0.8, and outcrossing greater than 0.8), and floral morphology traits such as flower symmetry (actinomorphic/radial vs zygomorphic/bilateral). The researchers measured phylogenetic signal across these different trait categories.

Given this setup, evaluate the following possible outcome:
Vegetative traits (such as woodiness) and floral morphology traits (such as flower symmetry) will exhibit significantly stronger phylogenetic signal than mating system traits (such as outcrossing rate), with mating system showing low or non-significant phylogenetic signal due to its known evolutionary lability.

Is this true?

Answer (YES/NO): NO